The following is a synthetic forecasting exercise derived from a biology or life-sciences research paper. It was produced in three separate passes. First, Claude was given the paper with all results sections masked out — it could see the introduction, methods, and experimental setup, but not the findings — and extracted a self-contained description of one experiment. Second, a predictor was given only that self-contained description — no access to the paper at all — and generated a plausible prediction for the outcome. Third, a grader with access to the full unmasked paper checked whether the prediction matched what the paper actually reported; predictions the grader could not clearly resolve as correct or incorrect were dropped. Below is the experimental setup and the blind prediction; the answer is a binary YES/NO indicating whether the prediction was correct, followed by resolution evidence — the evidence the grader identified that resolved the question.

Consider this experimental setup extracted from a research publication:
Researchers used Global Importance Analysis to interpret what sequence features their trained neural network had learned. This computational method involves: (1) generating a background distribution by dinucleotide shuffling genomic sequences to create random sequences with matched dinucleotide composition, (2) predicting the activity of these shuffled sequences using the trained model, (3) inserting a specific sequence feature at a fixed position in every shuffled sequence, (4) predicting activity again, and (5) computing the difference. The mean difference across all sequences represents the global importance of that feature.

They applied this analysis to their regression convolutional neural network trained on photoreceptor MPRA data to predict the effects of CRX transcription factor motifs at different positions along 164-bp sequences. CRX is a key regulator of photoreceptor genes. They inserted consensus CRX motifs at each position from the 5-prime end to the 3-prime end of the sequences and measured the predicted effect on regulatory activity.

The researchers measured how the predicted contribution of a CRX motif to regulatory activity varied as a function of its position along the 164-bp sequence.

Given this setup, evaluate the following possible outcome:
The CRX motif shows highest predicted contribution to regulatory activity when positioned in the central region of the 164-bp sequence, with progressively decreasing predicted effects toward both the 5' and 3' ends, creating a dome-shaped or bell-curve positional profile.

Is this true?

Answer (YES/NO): NO